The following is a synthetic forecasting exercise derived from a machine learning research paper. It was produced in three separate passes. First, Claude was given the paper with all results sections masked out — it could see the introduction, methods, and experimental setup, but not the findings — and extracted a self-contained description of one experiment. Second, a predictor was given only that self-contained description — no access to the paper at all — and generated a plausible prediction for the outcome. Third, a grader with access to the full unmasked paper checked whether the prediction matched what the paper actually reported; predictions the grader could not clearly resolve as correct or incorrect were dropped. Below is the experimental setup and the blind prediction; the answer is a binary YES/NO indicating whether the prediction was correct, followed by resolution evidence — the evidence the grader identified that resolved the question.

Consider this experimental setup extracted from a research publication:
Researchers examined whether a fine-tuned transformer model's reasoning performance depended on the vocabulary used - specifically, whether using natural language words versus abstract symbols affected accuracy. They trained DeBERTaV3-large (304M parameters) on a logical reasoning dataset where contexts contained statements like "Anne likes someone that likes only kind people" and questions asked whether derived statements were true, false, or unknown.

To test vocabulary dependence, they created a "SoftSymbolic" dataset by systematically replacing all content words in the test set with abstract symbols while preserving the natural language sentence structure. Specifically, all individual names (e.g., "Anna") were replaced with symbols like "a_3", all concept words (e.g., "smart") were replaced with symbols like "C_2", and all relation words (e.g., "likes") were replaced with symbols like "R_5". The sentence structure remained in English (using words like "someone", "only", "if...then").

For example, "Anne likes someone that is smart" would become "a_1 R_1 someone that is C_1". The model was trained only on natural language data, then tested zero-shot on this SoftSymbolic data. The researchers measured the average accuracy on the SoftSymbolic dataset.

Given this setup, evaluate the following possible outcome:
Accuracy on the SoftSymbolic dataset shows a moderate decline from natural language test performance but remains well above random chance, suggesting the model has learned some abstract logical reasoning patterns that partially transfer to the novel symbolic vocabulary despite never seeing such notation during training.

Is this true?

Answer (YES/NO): NO